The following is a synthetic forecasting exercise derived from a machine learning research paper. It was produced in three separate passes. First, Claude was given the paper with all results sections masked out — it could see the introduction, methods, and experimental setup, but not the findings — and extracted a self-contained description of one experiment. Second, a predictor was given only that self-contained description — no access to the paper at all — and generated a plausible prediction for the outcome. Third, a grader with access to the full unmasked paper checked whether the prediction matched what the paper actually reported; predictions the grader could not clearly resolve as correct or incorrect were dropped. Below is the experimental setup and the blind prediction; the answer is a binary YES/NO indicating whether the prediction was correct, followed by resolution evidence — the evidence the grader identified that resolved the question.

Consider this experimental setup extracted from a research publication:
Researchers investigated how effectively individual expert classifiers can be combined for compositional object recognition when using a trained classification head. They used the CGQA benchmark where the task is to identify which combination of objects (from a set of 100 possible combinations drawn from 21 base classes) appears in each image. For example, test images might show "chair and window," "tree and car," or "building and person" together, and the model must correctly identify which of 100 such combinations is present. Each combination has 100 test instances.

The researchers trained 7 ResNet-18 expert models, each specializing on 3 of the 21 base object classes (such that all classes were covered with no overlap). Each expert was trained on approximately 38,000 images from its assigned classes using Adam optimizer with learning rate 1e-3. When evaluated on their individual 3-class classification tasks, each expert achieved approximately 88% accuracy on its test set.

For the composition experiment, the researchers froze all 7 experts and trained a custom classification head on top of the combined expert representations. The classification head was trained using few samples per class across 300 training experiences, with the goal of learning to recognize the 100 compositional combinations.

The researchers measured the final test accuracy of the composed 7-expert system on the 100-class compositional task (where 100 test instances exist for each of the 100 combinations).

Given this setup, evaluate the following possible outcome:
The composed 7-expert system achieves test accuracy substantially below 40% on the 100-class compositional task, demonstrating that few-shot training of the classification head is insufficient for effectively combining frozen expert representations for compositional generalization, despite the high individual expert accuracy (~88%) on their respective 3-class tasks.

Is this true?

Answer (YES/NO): NO